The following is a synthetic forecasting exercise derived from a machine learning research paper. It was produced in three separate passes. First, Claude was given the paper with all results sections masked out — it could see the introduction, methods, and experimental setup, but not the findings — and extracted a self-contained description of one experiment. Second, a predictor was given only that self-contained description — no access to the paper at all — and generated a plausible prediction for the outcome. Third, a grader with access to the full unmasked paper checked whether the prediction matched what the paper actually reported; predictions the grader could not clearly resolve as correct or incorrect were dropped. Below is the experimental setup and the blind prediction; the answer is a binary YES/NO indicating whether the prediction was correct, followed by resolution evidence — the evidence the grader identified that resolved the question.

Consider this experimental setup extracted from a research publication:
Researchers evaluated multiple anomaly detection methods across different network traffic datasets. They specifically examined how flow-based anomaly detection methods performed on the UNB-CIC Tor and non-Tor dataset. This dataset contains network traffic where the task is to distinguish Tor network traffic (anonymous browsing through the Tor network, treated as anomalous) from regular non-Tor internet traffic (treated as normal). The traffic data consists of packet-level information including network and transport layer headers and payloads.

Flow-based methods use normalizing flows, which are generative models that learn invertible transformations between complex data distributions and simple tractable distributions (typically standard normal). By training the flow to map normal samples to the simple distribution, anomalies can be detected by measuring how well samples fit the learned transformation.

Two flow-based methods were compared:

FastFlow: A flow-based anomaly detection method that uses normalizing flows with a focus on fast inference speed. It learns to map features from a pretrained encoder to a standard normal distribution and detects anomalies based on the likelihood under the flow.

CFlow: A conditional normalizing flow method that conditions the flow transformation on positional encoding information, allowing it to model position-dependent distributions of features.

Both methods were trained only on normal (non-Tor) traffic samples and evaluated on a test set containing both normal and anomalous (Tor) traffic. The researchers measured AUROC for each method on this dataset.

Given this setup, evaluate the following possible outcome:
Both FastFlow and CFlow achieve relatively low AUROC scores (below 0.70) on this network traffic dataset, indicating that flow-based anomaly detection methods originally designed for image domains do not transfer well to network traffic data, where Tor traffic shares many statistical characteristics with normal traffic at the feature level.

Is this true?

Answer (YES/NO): NO